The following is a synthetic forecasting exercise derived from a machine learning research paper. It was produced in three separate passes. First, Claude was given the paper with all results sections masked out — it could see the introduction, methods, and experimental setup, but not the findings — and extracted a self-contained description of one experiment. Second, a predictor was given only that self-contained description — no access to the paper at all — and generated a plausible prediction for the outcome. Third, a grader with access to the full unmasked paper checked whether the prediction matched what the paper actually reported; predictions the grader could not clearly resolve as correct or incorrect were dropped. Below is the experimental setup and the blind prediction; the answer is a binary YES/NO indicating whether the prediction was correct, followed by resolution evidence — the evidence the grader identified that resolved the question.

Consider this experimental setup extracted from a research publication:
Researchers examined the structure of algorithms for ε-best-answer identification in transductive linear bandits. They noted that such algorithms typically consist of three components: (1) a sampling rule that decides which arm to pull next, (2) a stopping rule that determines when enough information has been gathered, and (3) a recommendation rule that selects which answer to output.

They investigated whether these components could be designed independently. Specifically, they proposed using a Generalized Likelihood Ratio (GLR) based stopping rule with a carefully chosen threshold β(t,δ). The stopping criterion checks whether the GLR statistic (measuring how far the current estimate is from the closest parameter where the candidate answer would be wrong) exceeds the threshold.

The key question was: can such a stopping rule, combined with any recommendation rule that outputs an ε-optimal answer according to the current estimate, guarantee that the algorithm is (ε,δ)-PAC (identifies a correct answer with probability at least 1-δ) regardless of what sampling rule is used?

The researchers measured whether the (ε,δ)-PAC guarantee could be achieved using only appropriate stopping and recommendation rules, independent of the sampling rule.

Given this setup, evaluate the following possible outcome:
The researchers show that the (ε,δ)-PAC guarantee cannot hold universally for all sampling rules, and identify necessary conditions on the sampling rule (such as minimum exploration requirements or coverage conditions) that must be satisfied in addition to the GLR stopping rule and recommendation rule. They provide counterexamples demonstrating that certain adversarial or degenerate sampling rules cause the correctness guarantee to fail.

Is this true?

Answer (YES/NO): NO